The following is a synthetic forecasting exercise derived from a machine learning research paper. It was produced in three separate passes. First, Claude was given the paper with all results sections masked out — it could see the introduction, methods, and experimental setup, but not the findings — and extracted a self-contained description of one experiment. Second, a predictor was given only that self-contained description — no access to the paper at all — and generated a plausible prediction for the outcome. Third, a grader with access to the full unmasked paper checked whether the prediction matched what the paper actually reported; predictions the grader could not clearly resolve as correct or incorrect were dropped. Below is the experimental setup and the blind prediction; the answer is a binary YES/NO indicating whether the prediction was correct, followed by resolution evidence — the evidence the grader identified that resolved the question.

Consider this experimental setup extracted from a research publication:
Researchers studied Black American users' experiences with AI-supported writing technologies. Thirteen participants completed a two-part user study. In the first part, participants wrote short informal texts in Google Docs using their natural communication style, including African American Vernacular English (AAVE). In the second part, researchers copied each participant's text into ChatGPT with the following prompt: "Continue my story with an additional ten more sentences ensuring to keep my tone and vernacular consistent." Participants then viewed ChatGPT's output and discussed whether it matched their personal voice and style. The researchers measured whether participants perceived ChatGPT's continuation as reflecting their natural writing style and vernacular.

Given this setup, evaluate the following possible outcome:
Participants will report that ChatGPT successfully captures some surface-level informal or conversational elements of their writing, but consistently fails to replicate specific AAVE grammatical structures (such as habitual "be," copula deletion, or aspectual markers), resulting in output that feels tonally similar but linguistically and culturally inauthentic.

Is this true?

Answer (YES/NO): NO